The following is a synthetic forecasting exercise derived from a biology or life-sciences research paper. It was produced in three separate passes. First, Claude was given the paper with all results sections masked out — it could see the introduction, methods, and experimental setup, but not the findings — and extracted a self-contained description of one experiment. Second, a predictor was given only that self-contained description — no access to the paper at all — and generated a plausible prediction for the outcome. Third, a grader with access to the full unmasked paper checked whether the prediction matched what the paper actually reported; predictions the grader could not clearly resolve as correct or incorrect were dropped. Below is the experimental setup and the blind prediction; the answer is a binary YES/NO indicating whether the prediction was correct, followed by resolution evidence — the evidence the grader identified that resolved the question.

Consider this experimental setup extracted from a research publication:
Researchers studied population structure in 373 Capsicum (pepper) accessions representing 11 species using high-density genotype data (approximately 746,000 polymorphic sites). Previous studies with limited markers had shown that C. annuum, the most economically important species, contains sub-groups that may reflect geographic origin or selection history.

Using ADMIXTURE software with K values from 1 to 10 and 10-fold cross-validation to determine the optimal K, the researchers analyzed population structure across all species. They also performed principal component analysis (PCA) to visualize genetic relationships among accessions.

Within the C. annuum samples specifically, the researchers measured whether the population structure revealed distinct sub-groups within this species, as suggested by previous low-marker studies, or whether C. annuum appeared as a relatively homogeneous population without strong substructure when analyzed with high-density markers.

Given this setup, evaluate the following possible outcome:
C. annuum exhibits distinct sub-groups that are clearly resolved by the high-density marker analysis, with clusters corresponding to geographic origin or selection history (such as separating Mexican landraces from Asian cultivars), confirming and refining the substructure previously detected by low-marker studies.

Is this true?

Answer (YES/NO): NO